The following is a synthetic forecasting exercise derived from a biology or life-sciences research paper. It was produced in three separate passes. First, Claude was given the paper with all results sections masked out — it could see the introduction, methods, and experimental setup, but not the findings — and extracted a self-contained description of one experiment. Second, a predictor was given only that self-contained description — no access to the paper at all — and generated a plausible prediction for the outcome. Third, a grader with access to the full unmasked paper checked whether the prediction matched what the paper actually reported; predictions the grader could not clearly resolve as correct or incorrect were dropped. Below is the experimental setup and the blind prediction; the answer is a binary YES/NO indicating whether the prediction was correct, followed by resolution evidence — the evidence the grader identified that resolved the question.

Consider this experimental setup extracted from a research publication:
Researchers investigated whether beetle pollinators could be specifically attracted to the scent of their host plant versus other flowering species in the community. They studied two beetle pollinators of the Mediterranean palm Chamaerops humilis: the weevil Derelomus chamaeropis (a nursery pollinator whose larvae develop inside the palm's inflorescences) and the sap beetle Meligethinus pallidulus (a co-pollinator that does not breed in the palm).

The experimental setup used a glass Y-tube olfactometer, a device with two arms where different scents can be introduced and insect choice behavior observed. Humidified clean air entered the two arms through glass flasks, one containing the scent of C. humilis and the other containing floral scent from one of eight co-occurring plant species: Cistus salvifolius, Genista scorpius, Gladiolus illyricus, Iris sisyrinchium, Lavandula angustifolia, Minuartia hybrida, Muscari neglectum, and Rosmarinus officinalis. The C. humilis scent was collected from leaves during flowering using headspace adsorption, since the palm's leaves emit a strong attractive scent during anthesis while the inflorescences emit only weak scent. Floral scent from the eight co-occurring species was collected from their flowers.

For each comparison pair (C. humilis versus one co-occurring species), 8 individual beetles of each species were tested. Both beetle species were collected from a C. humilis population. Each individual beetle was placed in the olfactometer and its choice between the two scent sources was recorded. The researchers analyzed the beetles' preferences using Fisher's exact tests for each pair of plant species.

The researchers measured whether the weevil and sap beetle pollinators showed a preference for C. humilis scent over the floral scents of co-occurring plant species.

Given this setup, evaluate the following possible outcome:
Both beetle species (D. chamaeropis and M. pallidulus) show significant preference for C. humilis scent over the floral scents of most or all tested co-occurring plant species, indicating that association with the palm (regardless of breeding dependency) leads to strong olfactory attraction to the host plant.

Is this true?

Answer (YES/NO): YES